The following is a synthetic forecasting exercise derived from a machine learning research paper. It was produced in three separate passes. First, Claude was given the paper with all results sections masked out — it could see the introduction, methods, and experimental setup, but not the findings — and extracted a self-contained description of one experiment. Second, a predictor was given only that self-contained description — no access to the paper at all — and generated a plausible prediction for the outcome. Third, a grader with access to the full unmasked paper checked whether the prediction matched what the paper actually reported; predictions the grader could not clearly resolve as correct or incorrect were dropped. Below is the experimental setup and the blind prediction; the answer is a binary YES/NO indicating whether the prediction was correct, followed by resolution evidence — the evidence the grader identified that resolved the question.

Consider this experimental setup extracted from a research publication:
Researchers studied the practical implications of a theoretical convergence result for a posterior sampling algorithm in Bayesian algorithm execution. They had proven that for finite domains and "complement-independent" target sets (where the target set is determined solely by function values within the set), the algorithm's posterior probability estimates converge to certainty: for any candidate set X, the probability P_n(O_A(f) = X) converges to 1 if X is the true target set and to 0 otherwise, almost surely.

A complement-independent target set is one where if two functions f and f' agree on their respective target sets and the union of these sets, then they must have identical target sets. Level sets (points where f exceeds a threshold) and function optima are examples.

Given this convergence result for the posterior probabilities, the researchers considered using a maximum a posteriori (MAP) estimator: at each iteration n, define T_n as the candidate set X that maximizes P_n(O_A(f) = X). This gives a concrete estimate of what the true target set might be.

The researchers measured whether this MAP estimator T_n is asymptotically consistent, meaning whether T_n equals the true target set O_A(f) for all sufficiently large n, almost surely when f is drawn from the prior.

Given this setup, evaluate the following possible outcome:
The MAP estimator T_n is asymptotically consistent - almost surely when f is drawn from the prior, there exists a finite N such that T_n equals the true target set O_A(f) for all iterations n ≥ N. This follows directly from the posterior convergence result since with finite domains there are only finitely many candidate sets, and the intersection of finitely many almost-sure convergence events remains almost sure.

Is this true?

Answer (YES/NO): YES